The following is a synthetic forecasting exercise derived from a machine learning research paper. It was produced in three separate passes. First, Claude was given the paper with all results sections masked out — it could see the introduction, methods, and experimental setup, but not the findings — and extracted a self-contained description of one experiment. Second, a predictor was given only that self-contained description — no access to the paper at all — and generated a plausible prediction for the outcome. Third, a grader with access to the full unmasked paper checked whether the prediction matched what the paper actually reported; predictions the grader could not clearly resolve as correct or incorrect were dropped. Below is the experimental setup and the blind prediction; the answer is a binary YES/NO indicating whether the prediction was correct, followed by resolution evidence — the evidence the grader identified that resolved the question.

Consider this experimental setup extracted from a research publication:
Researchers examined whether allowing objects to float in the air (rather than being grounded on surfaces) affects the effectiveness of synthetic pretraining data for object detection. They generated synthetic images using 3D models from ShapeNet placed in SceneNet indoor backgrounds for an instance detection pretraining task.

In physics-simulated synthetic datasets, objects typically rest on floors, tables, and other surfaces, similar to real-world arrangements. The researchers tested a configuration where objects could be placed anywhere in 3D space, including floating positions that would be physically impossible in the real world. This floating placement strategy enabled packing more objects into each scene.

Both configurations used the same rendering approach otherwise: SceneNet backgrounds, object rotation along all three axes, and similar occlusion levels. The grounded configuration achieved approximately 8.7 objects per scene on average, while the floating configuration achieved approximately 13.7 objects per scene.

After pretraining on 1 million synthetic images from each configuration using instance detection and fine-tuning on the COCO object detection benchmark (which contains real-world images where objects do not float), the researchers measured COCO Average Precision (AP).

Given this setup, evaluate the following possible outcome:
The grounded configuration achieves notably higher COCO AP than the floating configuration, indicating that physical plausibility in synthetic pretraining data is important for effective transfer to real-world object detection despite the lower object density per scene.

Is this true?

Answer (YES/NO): NO